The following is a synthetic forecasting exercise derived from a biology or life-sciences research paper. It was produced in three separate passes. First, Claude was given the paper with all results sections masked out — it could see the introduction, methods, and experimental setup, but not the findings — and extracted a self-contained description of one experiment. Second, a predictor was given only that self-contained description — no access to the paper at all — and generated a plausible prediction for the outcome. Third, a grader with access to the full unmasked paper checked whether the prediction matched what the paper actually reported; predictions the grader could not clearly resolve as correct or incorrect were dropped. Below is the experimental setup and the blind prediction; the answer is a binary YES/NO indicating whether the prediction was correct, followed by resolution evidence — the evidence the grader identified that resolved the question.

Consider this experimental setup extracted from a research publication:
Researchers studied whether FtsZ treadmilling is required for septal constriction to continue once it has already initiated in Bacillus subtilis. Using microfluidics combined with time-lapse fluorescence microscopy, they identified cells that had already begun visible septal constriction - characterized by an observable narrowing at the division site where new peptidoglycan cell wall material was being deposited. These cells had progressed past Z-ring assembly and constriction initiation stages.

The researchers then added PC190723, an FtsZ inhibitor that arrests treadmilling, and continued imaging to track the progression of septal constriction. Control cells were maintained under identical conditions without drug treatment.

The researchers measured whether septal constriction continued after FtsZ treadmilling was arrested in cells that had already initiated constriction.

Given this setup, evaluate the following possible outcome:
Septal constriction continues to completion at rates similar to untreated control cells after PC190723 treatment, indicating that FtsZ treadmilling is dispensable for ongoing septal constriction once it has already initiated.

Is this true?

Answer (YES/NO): NO